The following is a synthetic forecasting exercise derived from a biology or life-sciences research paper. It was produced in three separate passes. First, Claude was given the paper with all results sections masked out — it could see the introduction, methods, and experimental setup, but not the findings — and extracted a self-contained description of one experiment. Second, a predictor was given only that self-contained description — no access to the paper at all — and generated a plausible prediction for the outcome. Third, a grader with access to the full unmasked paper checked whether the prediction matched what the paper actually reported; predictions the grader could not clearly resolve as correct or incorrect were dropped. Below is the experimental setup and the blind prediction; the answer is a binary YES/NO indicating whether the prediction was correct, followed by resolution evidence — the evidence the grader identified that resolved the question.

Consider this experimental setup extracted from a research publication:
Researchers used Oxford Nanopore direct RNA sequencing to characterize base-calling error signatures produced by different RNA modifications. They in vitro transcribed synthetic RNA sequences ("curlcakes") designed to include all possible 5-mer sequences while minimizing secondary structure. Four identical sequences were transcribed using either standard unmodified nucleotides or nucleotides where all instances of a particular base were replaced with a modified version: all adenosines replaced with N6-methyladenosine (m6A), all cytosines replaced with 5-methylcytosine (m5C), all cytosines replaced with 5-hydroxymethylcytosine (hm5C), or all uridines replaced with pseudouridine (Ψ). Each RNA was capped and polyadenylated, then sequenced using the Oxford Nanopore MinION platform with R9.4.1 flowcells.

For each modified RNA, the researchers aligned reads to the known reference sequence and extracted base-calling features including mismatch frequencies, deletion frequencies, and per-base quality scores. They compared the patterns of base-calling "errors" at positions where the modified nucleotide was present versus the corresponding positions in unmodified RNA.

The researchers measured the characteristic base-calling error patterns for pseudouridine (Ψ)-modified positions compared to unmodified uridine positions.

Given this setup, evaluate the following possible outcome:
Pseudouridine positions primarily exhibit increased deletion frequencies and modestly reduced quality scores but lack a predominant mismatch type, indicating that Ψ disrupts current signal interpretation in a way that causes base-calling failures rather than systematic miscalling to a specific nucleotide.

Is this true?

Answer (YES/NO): NO